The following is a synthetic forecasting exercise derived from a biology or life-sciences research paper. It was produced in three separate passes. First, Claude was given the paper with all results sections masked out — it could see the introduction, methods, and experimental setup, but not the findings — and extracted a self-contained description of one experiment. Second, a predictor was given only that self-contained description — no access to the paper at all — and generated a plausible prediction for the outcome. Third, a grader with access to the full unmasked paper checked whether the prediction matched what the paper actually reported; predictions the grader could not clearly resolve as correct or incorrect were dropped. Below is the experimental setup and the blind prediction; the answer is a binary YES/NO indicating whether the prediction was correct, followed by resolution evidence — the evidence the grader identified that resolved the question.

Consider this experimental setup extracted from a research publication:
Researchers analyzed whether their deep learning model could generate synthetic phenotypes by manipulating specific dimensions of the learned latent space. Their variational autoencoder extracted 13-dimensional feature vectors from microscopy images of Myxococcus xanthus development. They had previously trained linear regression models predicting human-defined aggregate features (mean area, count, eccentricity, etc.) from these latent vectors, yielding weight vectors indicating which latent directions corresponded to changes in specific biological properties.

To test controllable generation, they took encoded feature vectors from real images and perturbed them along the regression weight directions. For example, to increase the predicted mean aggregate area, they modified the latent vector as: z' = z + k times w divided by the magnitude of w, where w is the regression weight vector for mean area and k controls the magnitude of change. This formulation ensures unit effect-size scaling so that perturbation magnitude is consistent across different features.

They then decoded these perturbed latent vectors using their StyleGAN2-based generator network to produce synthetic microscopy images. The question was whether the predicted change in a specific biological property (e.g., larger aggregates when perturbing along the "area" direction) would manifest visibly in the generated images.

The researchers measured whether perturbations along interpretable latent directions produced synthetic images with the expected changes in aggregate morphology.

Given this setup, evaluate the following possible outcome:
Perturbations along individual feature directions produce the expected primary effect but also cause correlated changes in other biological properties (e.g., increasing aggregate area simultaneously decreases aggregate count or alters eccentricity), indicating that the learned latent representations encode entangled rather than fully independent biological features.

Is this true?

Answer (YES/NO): NO